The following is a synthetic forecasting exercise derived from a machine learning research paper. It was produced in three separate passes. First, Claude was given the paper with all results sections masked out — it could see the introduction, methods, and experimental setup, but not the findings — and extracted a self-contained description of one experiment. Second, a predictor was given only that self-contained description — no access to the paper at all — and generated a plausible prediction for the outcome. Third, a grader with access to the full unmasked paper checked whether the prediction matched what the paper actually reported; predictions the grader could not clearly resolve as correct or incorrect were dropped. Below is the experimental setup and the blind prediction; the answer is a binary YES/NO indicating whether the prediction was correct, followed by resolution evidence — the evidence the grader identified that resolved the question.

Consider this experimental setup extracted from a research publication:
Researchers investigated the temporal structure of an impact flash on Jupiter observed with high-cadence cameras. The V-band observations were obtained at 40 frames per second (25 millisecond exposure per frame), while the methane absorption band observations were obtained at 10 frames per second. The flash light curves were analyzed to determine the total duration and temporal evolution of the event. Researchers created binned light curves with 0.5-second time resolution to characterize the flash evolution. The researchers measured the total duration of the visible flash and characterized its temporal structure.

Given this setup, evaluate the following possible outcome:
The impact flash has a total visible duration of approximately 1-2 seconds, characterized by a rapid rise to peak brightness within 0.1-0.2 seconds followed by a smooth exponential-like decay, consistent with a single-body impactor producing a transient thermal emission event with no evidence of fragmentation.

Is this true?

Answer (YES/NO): NO